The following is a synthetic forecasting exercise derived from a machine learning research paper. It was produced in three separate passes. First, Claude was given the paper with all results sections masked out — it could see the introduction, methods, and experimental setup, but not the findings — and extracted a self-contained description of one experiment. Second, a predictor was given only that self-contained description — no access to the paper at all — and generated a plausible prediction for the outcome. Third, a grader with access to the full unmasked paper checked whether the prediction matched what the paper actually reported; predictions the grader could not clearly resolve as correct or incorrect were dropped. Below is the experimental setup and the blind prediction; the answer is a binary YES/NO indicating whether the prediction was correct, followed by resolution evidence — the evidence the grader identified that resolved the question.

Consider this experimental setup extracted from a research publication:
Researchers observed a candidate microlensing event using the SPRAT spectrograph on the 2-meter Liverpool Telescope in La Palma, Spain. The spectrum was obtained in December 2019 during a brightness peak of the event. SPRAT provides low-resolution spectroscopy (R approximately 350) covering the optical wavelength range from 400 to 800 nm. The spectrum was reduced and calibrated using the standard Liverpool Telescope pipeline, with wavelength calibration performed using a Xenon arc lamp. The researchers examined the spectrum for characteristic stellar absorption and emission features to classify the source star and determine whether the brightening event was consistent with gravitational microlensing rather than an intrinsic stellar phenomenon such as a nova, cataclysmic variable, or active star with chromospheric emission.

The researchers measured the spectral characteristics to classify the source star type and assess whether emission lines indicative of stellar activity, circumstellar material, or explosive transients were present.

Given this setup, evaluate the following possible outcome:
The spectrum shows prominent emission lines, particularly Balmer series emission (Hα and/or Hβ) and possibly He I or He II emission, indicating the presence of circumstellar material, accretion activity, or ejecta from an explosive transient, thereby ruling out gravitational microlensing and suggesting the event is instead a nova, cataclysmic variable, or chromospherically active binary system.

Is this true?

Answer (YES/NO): NO